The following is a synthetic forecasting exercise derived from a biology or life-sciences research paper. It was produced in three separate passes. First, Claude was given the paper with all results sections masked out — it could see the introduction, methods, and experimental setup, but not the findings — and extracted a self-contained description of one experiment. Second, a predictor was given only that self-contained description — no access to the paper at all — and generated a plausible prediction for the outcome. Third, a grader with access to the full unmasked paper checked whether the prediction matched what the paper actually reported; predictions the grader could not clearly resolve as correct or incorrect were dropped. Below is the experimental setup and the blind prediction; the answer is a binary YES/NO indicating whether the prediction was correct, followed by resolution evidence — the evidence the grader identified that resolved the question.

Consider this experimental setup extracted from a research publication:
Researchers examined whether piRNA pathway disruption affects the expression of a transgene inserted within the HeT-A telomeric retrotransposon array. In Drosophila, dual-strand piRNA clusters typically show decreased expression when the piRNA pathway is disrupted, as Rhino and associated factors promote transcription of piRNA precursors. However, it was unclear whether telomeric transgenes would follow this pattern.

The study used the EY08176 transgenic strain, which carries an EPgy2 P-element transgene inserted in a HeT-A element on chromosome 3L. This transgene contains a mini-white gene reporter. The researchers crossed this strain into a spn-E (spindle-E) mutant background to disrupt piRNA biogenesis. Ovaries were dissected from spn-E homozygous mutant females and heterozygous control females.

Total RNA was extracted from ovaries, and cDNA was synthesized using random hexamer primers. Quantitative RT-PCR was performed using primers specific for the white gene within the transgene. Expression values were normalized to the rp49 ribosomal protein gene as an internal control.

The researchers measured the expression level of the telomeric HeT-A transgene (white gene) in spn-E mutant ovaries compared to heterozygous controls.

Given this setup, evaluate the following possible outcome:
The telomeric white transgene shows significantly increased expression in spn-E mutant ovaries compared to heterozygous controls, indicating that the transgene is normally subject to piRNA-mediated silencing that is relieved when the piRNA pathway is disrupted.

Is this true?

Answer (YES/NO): YES